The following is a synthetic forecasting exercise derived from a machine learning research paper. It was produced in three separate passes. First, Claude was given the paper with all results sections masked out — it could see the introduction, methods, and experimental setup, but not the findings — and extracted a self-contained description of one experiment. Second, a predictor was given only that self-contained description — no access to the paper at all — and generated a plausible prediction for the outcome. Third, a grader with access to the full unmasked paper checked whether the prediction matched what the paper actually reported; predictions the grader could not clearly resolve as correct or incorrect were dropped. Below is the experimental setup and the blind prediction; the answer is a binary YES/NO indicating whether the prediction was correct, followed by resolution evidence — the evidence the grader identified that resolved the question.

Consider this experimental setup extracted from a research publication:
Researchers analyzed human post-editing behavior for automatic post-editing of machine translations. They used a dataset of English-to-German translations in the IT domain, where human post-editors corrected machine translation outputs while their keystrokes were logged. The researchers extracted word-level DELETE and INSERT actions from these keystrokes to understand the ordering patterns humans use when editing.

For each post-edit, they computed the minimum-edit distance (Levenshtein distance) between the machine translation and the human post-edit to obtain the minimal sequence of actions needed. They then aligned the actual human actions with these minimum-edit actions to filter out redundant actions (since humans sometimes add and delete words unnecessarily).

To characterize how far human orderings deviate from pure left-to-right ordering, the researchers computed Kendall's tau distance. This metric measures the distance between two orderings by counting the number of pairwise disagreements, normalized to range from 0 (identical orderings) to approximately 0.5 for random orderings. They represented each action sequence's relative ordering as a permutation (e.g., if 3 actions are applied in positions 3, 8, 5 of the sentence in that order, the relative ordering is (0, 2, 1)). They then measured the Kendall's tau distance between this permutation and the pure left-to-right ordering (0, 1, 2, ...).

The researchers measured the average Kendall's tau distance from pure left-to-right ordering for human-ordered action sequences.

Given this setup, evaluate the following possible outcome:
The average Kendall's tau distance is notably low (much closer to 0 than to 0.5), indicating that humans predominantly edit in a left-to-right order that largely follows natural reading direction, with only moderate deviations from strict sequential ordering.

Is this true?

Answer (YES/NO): YES